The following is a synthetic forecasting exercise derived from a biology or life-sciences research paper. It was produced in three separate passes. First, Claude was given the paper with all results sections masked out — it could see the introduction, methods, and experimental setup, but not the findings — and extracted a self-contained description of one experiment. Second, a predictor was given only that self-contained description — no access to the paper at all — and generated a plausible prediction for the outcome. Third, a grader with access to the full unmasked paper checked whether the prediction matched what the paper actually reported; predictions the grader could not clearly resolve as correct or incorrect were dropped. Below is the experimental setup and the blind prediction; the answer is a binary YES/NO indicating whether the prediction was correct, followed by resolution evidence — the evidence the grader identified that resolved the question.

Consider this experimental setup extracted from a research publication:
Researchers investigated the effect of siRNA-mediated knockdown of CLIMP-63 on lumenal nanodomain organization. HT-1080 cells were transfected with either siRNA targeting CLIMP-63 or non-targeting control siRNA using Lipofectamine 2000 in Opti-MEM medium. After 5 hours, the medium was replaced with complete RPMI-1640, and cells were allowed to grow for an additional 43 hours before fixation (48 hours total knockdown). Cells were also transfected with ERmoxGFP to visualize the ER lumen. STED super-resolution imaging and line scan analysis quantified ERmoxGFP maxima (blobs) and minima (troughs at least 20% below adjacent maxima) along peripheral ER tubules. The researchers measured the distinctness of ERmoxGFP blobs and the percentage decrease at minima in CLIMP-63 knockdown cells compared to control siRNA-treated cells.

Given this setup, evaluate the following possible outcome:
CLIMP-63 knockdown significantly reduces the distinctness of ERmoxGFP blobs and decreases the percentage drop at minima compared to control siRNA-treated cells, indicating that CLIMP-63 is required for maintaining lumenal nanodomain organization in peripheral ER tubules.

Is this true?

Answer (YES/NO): NO